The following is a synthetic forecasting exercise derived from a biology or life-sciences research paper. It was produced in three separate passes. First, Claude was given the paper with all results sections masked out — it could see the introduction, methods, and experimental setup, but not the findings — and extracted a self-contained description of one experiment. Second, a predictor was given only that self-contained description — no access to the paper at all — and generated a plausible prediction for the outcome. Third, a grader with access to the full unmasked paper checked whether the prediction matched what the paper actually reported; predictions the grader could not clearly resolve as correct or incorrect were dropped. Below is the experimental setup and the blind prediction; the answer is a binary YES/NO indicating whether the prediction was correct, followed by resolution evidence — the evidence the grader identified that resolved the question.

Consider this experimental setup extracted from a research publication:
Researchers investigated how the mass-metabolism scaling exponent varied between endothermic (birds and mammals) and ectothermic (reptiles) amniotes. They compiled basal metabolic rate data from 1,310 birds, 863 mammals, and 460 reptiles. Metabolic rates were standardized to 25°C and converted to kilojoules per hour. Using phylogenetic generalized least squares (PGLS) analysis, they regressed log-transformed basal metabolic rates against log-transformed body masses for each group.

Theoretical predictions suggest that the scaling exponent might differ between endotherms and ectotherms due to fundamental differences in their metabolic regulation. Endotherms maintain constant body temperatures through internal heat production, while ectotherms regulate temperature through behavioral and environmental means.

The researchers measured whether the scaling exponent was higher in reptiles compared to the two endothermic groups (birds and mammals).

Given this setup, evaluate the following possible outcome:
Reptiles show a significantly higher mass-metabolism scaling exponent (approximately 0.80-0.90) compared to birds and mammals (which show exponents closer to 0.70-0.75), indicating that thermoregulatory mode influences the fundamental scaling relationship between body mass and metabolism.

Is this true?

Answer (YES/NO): YES